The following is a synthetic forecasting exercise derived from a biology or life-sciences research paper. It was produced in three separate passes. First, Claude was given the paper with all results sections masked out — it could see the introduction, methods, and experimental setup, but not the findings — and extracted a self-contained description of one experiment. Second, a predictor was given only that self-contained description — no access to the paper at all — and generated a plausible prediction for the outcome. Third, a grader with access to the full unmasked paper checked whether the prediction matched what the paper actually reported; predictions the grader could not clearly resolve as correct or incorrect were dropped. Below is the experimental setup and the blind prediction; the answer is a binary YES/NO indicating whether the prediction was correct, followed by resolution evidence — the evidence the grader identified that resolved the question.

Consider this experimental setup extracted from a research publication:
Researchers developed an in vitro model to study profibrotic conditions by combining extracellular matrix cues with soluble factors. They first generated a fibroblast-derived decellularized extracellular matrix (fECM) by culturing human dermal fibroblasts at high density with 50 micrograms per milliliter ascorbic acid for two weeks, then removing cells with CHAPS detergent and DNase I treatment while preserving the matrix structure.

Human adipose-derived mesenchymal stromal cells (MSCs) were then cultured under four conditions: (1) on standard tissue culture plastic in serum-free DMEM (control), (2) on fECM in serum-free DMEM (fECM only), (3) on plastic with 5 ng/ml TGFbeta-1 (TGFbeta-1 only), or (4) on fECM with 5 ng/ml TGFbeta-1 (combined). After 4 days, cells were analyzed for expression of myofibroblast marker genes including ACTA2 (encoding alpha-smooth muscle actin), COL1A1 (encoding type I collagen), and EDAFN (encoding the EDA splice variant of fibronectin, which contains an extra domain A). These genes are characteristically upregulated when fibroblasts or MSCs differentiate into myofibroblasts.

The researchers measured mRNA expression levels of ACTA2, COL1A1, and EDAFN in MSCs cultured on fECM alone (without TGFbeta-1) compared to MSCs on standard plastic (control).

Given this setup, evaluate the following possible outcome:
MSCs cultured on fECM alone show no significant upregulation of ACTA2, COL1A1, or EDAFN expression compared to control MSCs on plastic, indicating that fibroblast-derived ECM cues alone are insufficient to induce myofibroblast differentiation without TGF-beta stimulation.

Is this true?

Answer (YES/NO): YES